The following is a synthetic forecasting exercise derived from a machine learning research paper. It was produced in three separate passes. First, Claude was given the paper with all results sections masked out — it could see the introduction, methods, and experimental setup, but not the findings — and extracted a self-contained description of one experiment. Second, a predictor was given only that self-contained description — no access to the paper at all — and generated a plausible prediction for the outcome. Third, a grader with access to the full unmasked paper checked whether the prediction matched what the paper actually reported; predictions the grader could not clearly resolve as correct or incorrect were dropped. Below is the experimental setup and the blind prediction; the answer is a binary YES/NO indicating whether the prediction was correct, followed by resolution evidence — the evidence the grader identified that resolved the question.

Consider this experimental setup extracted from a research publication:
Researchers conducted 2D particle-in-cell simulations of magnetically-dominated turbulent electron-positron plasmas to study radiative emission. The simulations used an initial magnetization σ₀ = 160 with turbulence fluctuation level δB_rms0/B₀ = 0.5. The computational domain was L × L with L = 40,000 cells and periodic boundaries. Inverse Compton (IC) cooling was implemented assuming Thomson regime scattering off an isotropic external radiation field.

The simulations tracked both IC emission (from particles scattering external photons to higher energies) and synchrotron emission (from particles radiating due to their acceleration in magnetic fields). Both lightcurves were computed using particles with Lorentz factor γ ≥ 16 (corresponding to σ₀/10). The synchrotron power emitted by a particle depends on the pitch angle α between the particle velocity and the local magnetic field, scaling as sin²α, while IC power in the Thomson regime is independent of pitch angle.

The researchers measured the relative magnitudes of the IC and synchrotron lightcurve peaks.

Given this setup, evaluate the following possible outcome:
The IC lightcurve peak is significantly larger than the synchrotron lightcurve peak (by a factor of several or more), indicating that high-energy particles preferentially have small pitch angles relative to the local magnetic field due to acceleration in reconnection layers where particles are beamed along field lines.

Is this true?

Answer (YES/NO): YES